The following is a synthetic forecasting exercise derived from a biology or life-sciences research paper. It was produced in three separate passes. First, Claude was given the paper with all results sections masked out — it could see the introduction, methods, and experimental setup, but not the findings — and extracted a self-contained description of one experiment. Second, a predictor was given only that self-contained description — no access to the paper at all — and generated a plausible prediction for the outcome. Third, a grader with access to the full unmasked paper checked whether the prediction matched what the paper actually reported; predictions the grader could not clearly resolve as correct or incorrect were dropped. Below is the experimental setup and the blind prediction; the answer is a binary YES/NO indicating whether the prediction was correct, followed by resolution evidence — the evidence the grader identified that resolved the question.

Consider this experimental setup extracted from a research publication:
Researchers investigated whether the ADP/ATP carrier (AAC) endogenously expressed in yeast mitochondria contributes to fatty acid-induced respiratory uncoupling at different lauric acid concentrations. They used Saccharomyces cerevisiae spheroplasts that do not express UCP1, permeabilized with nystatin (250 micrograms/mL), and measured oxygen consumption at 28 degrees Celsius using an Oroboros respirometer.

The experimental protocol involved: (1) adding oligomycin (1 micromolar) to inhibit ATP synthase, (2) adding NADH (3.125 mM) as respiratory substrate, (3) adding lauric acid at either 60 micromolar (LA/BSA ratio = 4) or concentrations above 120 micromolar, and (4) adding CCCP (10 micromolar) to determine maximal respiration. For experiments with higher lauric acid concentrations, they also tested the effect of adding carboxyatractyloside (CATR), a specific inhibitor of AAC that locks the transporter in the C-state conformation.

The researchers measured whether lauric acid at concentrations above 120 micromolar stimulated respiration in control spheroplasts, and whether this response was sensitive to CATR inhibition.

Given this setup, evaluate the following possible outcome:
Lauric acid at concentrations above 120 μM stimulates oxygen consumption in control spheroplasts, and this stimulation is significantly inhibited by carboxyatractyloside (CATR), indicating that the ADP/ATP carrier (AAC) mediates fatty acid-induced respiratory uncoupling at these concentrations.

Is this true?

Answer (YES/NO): YES